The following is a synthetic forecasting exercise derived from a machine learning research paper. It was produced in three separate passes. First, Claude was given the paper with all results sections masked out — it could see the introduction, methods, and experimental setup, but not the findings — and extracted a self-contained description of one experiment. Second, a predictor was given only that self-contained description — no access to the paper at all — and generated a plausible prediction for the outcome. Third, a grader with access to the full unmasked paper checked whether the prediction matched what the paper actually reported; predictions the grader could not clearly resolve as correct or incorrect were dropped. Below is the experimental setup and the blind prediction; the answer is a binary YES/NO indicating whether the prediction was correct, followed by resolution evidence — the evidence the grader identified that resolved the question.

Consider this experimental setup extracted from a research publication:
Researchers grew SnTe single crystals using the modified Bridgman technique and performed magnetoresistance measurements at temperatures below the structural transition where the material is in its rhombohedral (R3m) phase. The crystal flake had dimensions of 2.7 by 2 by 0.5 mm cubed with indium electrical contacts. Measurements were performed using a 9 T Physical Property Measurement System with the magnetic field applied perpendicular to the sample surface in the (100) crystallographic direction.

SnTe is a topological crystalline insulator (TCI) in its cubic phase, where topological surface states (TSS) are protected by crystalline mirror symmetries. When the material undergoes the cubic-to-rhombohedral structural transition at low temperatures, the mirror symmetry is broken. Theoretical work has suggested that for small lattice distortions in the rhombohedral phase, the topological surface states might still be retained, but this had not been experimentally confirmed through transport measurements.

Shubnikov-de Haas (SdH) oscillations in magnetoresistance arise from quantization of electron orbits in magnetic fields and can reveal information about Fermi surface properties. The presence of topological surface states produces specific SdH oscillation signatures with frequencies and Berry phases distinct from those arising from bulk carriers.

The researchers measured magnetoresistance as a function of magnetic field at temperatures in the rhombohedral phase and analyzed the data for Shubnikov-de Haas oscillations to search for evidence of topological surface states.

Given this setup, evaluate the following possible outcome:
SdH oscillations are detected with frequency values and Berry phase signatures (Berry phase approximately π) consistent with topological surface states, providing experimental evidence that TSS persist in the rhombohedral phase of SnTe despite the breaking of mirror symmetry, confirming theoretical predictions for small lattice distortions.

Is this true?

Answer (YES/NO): YES